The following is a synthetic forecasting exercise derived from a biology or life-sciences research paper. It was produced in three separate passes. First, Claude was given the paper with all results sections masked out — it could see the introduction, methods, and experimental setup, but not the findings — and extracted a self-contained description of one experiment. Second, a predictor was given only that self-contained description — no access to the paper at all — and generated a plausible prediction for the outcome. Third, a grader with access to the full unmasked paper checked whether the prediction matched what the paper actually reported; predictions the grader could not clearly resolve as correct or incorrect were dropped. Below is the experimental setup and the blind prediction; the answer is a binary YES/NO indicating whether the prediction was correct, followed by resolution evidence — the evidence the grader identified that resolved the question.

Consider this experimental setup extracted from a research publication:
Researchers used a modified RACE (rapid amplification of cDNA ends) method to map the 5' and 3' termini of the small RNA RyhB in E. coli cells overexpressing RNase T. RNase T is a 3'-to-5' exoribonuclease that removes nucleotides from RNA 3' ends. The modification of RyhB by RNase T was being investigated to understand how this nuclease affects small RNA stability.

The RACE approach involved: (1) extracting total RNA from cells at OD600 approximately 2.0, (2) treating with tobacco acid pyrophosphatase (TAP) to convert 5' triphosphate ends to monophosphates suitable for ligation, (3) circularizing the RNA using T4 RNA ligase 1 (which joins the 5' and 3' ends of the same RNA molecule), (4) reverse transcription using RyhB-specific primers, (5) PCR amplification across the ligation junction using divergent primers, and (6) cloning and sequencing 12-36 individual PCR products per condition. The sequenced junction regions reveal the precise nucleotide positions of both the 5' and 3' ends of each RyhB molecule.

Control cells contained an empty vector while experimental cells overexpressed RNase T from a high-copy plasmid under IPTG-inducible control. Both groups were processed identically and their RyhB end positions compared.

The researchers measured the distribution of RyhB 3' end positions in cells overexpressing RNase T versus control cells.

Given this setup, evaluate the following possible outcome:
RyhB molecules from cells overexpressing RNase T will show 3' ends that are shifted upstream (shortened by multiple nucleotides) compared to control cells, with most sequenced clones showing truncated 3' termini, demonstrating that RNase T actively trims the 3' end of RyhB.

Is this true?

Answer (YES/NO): NO